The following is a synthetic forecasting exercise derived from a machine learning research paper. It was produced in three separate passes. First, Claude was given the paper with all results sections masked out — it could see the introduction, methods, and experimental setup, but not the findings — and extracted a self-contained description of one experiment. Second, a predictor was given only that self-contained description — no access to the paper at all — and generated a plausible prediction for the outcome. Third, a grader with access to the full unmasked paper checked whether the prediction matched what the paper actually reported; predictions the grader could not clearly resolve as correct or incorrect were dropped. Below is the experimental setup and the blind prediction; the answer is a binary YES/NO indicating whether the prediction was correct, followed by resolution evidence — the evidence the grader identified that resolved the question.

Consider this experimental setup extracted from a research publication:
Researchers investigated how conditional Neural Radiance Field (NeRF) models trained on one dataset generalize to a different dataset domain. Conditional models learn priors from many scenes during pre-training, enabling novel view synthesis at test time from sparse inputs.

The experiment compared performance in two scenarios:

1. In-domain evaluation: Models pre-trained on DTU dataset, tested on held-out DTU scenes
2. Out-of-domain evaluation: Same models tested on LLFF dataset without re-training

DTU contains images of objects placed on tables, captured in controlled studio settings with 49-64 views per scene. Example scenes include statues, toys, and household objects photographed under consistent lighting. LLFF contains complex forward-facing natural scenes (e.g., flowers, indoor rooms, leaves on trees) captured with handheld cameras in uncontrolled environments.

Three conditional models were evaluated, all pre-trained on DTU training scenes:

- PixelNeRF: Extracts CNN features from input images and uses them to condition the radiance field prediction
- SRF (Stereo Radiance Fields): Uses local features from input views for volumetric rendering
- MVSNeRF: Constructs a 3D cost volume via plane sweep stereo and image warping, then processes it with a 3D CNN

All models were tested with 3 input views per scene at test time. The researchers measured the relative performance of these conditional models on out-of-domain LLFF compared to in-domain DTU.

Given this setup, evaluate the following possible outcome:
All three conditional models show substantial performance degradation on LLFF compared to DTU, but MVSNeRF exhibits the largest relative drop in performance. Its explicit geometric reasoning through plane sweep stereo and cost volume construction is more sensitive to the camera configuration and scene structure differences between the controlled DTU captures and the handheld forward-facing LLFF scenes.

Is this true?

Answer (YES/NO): NO